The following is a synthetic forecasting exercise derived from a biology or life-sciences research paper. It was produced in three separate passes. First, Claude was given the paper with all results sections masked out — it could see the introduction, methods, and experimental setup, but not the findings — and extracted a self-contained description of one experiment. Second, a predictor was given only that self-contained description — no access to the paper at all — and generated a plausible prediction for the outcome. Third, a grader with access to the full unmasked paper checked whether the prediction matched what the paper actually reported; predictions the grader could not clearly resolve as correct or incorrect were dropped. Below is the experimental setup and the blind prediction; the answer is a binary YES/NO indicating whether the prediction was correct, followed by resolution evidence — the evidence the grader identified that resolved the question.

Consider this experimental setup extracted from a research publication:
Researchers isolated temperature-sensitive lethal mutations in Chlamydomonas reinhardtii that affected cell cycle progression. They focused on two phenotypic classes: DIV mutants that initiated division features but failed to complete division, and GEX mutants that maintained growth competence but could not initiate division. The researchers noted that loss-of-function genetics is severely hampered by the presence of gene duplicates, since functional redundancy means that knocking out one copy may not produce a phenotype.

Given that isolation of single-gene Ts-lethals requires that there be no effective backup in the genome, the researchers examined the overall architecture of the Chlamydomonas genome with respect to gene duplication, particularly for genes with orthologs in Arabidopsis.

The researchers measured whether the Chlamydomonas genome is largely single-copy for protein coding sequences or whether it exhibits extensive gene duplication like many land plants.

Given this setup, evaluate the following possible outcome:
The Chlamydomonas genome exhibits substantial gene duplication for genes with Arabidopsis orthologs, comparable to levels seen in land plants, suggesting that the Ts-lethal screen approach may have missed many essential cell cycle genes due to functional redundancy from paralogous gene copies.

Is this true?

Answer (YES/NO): NO